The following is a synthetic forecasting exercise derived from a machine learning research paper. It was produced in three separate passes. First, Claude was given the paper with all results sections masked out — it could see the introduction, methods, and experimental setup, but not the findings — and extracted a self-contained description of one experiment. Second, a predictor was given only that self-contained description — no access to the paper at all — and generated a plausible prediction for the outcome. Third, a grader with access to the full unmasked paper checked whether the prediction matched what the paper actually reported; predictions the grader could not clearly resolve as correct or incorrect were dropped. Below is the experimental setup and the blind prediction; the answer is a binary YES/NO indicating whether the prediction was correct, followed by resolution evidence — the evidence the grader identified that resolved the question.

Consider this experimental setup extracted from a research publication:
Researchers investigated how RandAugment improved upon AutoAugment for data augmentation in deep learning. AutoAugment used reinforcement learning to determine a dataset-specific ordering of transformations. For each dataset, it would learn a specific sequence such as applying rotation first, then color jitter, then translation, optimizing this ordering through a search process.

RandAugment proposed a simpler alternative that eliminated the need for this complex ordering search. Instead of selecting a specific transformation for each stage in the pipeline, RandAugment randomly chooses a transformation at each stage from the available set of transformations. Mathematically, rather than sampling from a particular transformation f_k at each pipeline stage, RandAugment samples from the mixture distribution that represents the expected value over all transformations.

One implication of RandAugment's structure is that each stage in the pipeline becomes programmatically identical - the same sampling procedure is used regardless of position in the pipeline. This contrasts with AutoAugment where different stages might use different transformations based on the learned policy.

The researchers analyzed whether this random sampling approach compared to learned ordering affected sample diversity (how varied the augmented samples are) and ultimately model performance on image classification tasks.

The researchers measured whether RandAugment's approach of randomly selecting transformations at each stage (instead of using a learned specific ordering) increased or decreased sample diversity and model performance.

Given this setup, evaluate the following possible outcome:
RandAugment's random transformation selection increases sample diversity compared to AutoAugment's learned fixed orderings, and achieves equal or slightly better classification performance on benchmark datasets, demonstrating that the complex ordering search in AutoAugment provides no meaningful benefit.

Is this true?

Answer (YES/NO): YES